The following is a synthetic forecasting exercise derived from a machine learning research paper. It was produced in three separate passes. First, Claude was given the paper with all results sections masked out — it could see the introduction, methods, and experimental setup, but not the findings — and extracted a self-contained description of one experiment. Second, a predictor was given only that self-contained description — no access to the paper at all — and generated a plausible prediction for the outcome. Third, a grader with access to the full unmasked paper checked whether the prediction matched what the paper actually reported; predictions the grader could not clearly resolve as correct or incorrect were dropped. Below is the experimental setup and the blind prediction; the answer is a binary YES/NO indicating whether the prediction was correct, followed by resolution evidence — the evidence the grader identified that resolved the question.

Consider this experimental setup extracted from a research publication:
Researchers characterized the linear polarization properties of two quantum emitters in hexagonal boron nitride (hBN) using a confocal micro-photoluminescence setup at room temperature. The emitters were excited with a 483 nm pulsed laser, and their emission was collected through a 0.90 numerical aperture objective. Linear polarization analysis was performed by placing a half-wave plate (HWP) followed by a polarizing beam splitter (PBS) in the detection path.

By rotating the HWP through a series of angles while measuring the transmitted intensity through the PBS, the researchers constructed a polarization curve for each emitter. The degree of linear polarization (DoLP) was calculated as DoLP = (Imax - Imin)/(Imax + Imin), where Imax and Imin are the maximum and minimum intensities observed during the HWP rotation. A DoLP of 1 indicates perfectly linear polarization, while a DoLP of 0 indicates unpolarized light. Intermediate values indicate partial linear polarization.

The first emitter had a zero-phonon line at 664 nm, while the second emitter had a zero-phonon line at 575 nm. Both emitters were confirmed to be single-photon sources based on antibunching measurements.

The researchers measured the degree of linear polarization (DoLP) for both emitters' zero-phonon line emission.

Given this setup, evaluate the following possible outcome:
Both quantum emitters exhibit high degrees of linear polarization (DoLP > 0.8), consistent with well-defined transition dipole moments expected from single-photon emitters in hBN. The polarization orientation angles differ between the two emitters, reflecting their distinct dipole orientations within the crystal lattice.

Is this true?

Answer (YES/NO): NO